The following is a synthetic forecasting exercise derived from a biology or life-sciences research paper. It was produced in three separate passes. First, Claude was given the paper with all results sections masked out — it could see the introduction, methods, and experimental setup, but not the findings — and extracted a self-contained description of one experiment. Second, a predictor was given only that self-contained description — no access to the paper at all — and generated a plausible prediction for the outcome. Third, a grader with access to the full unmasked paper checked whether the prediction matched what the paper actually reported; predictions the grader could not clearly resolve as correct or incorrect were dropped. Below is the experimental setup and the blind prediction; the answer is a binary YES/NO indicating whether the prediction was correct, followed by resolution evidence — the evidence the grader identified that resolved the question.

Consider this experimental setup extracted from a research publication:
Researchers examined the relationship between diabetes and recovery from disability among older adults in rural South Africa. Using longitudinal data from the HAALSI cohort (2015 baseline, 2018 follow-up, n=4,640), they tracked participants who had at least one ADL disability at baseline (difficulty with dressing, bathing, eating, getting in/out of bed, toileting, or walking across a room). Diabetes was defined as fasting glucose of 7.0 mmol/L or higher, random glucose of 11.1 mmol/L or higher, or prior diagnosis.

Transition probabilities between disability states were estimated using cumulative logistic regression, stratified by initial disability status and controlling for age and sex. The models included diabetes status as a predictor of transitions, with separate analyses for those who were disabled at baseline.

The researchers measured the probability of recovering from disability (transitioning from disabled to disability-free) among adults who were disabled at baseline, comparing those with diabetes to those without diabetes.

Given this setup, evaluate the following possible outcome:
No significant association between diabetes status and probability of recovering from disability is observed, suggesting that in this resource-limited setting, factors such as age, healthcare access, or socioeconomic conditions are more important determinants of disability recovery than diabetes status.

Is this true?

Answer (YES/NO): NO